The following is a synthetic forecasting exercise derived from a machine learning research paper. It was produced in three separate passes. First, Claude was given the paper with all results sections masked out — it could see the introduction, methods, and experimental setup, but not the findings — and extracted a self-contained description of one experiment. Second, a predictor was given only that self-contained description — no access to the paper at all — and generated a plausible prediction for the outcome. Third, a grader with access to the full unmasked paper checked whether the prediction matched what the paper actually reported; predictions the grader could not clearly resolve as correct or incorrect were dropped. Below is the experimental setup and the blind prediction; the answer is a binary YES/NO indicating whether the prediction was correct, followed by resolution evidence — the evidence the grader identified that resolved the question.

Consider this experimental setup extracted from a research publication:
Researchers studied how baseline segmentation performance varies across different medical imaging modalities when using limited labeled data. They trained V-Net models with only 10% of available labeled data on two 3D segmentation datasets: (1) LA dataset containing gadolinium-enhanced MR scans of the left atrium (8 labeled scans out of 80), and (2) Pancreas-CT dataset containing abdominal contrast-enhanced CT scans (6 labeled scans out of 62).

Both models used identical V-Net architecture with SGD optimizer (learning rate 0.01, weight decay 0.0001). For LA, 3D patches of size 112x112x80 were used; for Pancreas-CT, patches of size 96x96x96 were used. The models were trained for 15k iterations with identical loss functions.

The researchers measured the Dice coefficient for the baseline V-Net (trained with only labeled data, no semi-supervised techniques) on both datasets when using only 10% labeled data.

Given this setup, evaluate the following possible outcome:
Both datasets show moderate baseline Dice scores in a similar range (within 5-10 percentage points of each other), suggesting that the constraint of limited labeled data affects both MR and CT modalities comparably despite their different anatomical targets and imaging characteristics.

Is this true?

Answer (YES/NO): NO